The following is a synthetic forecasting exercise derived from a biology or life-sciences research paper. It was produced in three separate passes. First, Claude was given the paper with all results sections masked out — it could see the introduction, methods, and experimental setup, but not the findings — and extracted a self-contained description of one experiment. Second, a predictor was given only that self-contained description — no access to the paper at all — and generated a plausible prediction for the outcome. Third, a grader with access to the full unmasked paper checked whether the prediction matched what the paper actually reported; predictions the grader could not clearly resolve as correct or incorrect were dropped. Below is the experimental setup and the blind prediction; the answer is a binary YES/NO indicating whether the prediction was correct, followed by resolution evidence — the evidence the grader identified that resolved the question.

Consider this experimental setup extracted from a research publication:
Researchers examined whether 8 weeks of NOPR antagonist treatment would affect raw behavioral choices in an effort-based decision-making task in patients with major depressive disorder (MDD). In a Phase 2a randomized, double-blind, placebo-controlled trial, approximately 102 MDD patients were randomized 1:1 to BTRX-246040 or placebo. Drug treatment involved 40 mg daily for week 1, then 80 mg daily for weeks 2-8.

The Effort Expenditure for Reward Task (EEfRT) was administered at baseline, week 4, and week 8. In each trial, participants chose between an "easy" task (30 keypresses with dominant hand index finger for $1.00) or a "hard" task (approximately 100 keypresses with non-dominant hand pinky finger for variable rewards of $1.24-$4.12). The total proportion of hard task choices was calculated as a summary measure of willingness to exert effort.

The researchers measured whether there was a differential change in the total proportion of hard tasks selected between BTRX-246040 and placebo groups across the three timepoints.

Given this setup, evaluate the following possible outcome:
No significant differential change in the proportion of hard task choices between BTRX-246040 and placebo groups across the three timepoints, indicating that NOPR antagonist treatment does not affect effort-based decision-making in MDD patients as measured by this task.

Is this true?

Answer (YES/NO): NO